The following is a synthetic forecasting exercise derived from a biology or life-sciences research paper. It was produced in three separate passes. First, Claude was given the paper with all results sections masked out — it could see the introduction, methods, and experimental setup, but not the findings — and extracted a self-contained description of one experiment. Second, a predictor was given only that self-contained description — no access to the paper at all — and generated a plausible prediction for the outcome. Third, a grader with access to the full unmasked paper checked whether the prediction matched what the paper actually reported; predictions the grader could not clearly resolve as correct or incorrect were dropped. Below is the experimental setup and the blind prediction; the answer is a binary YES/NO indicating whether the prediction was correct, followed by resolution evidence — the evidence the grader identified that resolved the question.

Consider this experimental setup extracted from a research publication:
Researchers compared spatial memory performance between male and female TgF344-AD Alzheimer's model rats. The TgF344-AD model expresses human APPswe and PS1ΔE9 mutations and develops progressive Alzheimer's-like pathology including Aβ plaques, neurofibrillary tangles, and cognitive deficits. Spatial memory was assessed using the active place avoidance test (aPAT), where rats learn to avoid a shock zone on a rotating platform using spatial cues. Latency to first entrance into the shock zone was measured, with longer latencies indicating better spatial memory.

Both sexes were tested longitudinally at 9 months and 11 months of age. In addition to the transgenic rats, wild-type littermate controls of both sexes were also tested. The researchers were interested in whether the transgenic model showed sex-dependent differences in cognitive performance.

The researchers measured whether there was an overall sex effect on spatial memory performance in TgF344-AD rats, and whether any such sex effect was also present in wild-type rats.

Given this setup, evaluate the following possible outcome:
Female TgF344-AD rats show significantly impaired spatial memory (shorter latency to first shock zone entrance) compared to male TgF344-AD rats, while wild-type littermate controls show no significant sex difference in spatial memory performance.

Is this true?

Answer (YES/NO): NO